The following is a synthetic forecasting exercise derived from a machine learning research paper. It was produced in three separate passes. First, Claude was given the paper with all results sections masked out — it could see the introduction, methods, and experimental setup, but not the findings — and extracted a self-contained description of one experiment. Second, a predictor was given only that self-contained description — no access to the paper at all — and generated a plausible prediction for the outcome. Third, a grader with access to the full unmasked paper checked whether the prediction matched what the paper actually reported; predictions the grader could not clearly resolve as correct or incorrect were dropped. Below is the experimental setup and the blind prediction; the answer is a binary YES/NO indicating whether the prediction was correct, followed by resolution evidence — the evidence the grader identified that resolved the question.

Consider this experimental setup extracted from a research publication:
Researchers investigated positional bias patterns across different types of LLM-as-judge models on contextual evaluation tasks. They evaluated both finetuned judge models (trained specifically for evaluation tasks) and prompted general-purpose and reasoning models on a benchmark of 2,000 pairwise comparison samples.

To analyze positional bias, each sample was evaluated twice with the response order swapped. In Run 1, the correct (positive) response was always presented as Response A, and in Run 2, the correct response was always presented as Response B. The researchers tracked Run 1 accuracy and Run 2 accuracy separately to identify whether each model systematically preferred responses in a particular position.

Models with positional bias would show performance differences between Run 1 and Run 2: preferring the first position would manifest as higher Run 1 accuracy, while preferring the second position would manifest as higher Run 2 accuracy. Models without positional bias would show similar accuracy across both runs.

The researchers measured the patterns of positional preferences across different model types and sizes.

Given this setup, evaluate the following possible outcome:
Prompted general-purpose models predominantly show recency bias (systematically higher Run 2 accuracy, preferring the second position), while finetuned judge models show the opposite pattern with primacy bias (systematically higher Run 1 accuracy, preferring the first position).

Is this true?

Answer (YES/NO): NO